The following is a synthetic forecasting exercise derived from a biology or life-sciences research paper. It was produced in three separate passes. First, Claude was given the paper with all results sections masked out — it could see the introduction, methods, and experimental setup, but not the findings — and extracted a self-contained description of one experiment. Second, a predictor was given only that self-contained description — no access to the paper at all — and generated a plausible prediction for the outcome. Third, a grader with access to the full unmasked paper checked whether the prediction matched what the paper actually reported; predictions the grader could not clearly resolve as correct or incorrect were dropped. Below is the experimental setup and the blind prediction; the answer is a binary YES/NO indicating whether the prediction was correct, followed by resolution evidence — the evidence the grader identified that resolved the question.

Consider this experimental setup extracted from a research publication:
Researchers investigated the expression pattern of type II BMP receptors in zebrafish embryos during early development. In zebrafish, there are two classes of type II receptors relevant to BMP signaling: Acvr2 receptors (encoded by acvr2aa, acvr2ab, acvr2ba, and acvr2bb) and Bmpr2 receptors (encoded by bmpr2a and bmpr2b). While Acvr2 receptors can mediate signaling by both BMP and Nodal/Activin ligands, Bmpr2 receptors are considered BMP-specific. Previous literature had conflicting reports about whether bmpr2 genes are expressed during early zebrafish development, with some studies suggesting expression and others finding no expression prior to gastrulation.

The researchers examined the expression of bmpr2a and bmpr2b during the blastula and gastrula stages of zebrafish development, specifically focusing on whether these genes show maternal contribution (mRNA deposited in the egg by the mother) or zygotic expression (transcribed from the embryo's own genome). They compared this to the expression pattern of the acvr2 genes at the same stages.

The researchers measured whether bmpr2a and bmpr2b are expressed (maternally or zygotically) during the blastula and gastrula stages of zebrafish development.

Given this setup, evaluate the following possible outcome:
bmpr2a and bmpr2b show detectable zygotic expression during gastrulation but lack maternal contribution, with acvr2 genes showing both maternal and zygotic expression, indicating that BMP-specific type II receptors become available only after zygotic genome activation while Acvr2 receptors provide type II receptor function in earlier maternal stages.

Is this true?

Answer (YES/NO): NO